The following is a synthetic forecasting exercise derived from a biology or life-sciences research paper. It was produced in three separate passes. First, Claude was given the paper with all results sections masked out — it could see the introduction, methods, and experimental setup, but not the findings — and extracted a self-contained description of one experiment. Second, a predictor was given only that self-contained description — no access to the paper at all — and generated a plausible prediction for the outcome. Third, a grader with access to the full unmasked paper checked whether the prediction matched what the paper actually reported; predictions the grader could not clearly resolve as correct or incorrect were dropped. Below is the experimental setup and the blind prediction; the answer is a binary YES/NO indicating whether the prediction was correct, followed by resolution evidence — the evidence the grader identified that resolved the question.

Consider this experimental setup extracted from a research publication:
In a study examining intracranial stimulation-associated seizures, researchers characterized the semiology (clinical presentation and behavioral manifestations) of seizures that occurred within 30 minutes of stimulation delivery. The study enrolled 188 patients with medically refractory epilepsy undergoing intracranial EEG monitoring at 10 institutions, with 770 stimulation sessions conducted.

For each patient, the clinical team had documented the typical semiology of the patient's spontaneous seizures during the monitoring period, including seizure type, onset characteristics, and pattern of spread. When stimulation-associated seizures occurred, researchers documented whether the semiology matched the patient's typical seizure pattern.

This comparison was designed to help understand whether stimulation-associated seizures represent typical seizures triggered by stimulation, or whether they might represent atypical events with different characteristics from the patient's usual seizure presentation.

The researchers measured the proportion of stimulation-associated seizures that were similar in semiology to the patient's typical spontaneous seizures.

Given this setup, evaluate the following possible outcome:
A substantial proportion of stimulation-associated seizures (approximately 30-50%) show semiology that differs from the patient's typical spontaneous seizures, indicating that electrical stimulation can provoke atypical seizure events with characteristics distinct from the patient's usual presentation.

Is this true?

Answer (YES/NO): NO